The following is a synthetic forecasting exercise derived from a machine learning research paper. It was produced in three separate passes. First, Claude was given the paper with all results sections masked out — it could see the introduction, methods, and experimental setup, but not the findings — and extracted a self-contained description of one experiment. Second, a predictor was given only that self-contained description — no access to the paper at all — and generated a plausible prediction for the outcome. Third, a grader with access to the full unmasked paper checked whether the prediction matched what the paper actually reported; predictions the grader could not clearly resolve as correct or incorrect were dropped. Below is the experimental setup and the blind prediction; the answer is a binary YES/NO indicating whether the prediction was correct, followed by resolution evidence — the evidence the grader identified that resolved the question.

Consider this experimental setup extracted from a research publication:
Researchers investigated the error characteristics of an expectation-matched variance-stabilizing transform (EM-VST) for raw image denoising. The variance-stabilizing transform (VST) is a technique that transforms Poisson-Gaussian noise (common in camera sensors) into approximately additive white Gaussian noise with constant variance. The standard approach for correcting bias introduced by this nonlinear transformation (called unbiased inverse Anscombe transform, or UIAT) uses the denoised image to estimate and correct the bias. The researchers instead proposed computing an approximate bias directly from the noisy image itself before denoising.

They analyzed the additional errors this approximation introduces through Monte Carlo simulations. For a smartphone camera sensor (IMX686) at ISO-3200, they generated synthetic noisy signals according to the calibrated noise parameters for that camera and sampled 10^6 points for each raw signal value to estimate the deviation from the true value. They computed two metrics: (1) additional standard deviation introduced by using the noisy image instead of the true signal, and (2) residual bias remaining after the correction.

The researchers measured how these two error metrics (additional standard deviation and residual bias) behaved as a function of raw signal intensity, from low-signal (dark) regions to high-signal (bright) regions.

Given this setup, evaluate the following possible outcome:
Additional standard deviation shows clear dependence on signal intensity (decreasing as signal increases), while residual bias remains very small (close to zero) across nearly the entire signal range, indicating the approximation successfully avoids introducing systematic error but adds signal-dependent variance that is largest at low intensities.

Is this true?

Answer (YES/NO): NO